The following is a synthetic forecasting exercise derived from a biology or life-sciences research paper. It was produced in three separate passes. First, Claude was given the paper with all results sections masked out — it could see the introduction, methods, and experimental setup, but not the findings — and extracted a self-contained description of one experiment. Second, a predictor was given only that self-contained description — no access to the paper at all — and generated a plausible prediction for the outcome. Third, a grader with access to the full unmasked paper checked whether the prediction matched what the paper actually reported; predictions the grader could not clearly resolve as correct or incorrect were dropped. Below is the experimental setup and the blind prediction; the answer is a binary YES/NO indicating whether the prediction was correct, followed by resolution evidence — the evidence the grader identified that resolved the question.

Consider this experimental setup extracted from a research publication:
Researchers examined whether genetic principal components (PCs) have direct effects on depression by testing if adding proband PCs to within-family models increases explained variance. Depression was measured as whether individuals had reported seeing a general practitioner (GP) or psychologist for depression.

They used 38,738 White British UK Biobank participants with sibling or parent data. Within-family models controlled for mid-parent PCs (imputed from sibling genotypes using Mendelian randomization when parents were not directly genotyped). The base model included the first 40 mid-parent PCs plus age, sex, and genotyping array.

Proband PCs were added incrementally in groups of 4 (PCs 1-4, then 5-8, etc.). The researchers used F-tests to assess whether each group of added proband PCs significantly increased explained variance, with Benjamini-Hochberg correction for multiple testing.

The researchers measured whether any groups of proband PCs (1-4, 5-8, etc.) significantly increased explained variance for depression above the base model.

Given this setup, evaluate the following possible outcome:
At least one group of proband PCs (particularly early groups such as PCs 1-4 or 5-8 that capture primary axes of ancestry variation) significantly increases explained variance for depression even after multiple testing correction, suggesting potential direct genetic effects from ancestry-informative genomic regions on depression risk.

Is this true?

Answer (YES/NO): NO